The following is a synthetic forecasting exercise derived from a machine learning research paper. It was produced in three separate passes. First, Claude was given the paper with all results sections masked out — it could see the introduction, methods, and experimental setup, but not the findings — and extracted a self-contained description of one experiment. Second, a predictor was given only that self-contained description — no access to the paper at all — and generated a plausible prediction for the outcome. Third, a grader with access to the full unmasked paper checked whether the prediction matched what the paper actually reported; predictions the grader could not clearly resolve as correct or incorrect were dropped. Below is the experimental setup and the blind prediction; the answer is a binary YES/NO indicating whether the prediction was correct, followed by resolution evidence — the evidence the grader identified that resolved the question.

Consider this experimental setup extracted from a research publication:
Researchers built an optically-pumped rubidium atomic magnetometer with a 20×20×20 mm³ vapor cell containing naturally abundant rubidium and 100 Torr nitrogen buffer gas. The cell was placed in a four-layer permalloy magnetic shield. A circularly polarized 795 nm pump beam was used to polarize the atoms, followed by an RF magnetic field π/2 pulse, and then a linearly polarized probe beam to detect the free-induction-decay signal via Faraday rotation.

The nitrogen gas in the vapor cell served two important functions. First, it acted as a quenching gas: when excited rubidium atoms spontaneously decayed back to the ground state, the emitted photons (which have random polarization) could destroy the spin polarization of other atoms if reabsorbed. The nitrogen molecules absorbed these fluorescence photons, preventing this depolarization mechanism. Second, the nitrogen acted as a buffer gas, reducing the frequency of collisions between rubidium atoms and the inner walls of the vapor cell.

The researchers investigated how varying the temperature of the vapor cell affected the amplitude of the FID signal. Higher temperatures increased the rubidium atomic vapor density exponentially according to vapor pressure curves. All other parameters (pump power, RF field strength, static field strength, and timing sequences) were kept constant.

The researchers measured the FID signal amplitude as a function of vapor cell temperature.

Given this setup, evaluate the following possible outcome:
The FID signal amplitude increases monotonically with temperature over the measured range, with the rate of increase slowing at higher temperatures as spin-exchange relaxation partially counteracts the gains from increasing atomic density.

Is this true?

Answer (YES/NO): NO